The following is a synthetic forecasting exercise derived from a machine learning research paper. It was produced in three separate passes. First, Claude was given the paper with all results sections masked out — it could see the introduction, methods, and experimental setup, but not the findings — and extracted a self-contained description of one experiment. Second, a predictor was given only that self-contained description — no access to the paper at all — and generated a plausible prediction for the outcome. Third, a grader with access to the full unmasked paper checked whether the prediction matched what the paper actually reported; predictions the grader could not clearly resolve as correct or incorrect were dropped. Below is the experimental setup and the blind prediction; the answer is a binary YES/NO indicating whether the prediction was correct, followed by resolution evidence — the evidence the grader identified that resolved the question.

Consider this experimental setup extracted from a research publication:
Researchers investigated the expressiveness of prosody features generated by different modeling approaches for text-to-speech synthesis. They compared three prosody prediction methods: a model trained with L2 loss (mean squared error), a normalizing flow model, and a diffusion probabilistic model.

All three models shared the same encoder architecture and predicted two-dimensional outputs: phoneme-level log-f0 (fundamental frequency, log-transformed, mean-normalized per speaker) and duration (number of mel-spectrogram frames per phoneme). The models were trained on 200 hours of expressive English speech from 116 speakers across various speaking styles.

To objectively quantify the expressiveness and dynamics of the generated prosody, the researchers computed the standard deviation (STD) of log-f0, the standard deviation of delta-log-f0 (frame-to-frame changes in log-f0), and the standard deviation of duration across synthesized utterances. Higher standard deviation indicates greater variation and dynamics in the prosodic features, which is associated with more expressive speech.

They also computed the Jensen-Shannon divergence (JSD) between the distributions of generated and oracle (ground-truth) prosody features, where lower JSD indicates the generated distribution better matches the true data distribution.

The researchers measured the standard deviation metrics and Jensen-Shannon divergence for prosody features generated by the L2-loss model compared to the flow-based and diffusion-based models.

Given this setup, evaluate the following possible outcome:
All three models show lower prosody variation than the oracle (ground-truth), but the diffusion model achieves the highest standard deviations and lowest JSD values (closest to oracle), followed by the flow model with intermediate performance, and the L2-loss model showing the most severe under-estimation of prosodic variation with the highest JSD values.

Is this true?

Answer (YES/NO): YES